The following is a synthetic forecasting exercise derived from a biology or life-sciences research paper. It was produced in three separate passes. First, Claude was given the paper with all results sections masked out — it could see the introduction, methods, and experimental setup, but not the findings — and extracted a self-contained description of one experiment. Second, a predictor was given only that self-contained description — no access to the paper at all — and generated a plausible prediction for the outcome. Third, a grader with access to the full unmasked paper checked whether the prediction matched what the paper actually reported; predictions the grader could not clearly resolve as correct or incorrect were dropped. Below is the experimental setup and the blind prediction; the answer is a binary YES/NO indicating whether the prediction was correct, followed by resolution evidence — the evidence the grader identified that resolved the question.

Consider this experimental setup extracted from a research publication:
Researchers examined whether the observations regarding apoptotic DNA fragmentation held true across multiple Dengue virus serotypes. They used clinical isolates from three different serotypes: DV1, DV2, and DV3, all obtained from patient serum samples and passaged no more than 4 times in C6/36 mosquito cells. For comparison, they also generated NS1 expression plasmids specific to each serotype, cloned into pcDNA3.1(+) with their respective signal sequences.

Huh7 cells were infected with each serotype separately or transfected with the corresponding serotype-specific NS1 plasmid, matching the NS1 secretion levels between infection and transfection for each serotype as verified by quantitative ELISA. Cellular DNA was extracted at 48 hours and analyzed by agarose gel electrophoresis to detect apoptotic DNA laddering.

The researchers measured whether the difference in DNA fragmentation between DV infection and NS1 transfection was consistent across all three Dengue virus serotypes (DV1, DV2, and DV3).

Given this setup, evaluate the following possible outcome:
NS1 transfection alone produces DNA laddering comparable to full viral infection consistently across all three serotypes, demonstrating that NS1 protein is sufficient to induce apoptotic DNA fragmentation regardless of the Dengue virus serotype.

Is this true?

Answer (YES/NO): NO